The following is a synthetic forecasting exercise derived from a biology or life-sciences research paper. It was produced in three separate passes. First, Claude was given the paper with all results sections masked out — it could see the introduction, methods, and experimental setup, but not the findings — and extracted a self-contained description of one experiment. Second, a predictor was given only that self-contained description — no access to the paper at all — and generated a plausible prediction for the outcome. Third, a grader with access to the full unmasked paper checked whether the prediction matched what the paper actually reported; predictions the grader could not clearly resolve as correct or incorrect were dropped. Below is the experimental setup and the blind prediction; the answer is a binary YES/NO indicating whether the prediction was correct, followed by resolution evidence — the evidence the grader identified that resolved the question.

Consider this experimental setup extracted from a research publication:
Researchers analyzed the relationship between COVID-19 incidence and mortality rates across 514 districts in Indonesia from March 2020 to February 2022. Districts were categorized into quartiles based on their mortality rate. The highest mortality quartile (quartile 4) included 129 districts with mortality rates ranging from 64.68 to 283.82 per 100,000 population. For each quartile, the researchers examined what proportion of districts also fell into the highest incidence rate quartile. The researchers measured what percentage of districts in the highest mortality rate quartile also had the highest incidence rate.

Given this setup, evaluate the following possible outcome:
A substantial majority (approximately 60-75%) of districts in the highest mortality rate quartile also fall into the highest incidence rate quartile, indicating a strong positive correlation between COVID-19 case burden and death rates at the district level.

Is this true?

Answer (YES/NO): YES